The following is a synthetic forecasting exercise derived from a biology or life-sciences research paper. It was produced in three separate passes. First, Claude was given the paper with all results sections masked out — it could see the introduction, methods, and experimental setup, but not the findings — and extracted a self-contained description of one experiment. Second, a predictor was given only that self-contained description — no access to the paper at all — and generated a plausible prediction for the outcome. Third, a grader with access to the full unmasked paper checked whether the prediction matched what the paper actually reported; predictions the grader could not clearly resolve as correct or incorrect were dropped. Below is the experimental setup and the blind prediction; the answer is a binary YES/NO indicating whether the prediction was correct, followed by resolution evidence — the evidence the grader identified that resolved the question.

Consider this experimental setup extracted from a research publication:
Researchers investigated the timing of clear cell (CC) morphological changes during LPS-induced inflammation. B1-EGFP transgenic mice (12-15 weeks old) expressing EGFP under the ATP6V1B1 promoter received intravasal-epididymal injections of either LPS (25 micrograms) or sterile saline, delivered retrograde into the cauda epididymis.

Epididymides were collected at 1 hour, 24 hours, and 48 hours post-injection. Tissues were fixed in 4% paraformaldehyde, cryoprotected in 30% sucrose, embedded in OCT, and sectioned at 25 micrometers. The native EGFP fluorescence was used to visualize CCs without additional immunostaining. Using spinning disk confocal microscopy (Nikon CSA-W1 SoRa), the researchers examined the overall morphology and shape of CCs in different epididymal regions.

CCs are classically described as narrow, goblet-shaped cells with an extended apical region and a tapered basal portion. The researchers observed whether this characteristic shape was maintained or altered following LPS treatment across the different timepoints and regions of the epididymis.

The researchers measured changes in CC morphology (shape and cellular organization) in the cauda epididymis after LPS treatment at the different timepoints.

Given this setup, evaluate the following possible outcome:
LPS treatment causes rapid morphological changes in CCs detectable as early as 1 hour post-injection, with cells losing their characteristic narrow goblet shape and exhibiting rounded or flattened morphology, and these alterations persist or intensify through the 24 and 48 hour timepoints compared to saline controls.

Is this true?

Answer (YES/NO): NO